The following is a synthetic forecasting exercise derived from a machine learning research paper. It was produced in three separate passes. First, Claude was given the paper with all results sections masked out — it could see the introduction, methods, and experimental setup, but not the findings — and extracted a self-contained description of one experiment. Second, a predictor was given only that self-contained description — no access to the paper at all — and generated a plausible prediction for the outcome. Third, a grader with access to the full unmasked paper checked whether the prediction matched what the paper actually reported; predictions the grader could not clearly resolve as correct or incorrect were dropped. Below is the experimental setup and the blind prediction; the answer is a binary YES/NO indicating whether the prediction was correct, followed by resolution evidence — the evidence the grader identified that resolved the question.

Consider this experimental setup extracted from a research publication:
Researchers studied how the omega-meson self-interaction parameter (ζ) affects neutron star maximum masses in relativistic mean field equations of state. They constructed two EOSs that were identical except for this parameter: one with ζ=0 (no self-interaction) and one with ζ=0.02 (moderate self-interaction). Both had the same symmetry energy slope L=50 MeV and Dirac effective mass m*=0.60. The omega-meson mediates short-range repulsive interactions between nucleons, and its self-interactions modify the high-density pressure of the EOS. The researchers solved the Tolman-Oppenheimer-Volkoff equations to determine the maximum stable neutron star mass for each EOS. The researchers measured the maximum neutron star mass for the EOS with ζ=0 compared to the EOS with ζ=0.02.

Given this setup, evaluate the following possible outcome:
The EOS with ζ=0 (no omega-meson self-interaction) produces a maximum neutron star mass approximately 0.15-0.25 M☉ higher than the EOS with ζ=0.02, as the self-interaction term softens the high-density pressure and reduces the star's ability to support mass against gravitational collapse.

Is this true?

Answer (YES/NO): NO